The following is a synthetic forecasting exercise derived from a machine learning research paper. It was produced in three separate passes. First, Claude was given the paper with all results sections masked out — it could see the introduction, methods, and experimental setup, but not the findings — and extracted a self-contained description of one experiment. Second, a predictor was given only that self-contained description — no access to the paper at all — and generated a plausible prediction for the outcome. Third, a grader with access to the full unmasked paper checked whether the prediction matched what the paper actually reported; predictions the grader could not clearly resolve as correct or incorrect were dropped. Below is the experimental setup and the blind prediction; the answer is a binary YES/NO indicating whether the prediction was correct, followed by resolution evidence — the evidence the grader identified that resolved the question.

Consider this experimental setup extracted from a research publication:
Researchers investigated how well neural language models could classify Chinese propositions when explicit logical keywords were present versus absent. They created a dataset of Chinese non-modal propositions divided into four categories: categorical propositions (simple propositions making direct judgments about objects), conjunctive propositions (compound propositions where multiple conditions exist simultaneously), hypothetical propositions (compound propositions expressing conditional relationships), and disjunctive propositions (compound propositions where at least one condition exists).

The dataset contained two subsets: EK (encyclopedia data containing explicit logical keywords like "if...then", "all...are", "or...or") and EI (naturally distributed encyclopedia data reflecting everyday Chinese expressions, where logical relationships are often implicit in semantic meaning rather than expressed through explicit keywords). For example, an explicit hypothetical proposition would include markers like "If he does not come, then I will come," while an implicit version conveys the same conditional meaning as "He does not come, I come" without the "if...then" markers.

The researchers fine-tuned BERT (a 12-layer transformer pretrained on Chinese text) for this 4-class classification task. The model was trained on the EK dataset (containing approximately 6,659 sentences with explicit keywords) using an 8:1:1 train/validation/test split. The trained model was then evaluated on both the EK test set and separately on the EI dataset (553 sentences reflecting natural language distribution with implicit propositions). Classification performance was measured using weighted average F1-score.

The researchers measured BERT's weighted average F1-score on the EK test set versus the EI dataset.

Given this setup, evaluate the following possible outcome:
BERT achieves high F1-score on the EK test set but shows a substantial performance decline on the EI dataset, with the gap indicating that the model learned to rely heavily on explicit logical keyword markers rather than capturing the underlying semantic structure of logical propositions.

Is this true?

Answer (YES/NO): YES